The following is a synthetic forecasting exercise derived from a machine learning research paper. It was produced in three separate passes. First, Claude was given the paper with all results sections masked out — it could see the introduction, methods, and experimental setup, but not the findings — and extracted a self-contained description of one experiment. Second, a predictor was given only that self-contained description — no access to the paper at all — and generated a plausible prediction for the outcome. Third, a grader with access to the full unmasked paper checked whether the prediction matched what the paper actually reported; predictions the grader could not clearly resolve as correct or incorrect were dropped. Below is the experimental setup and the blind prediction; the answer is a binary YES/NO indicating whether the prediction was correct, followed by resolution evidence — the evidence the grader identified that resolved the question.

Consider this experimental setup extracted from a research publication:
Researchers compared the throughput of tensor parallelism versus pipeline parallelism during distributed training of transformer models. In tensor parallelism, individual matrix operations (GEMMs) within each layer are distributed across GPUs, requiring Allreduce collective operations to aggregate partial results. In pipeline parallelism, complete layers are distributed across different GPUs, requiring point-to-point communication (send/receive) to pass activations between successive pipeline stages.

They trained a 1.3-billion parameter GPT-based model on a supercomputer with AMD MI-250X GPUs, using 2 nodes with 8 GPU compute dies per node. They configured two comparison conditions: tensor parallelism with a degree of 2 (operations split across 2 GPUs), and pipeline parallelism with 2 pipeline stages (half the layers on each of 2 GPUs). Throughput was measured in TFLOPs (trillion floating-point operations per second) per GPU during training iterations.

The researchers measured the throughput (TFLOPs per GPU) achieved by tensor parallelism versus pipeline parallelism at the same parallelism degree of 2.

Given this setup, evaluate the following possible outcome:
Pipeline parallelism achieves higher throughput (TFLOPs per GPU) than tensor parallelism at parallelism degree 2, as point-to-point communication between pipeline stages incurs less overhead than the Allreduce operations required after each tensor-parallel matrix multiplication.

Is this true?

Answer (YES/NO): NO